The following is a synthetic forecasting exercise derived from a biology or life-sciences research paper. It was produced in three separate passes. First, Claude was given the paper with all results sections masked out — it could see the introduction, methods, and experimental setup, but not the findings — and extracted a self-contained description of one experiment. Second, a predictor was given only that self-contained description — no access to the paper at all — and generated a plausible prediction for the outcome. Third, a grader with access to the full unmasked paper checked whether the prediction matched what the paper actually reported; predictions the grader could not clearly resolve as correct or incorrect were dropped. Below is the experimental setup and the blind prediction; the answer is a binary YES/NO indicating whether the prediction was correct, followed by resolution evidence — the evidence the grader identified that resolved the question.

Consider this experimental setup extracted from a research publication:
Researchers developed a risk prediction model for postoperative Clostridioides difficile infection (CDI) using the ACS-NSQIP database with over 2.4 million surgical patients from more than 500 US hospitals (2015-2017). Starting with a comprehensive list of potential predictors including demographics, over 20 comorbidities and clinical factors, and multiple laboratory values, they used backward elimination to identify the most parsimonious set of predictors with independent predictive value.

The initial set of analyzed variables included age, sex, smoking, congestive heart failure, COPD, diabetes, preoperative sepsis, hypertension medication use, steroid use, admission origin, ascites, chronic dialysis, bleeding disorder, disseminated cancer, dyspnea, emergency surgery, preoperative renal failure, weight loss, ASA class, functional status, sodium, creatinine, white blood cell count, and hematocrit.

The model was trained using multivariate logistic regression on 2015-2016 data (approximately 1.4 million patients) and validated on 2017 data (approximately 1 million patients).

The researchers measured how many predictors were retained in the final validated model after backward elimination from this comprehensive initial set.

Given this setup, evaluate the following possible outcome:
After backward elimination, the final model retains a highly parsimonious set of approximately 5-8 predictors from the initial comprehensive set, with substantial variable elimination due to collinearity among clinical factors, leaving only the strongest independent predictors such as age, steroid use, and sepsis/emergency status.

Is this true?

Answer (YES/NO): NO